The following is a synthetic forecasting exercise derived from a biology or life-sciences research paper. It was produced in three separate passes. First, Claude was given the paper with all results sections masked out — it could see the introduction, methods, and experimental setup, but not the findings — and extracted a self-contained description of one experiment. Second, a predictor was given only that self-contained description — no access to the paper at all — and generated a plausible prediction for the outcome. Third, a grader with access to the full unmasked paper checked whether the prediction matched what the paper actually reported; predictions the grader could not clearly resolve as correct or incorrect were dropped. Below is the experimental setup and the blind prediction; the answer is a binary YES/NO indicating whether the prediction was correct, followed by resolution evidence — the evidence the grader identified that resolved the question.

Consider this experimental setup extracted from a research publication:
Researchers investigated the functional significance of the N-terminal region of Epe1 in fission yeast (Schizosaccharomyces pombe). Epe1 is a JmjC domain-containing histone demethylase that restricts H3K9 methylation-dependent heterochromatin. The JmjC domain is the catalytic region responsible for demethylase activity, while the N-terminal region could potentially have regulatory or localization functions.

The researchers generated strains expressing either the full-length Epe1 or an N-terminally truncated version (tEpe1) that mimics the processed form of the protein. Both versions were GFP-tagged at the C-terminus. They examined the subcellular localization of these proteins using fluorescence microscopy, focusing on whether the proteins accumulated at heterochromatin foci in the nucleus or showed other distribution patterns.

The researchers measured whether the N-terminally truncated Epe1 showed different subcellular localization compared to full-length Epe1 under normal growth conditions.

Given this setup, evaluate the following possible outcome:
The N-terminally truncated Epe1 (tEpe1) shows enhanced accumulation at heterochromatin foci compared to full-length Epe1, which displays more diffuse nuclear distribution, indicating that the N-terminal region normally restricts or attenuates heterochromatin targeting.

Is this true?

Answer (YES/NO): NO